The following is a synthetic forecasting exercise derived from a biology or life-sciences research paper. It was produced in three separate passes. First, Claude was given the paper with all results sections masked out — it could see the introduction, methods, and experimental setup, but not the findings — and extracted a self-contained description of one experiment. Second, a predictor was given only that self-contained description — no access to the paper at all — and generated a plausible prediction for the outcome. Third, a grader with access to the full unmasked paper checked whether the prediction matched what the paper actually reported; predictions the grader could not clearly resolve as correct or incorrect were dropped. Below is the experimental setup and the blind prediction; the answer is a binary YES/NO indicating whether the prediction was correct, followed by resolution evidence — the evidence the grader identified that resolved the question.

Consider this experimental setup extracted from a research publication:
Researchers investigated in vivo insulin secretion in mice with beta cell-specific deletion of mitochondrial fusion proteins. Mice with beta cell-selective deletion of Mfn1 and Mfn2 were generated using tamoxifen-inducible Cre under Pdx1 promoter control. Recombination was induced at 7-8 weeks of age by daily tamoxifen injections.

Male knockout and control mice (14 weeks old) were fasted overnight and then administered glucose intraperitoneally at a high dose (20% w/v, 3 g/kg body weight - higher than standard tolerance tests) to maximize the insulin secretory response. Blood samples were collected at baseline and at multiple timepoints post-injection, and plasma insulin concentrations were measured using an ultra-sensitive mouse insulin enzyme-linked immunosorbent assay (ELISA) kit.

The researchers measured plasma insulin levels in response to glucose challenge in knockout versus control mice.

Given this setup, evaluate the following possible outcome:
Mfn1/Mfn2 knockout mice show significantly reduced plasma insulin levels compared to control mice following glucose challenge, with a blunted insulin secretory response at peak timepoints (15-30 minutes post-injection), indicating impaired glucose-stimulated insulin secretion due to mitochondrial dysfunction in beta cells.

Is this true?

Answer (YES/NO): YES